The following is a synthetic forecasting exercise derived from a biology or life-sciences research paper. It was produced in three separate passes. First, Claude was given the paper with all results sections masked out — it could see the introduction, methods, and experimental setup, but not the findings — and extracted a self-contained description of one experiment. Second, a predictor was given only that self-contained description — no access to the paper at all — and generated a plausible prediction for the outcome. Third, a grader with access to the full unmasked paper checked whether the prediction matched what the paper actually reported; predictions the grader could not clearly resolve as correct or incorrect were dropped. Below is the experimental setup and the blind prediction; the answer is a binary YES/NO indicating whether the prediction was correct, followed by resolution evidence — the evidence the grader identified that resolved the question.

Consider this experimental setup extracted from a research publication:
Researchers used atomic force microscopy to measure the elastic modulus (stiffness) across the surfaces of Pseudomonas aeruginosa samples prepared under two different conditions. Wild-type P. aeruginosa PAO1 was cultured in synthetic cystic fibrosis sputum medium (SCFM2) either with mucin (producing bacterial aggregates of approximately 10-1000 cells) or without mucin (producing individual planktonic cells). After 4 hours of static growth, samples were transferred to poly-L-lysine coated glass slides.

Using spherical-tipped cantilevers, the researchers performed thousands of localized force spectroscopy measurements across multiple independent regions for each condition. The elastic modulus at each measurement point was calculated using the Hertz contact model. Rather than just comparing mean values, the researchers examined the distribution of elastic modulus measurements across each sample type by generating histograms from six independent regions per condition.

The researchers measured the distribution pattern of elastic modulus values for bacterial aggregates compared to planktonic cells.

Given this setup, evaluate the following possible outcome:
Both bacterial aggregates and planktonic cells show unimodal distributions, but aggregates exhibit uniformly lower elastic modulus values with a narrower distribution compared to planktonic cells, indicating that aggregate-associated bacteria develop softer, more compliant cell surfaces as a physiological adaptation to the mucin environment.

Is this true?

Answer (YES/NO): NO